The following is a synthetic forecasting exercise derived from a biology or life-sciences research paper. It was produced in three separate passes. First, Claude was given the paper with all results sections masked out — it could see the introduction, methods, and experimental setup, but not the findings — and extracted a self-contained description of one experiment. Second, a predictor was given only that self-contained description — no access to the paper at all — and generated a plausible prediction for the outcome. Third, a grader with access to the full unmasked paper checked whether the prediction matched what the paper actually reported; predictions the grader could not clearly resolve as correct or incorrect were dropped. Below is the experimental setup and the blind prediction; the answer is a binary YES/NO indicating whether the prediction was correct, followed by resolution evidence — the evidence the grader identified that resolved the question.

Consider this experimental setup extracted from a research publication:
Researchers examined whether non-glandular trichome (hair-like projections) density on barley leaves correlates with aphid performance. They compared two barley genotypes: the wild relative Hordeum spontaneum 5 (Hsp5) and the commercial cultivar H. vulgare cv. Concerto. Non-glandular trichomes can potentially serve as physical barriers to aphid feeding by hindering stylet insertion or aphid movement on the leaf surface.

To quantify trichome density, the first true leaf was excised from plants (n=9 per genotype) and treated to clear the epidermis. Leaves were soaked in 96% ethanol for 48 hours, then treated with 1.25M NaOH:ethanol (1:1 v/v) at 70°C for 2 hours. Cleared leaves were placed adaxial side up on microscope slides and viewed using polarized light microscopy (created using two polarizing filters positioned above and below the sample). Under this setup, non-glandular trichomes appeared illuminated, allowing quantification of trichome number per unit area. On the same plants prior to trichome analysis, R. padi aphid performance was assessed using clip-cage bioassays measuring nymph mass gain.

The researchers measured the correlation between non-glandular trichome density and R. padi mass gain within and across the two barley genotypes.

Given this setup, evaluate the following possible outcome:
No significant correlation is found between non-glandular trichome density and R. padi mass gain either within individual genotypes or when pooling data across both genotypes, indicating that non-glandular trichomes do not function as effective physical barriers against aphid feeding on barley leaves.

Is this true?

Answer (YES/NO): NO